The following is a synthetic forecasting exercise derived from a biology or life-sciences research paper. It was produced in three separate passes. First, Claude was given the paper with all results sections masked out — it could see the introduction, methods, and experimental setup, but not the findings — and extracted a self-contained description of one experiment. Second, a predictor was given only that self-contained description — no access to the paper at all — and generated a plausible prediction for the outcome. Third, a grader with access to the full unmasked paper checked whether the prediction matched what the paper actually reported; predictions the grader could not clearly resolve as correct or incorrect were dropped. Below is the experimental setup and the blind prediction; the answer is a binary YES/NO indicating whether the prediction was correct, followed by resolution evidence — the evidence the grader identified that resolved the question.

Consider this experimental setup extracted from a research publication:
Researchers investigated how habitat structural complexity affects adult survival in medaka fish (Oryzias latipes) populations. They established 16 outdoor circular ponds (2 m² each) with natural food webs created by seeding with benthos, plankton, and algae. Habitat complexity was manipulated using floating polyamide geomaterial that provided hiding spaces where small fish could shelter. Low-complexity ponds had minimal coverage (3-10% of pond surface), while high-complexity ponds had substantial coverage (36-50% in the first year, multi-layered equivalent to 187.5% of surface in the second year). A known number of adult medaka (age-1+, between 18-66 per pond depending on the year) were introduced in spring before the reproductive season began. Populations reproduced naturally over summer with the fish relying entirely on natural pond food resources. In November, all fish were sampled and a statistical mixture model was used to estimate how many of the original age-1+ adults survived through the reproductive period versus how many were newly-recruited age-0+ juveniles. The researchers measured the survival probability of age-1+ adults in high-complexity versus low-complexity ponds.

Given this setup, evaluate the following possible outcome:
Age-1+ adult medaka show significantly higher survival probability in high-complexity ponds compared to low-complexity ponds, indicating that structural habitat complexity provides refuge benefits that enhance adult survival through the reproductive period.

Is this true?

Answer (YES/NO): NO